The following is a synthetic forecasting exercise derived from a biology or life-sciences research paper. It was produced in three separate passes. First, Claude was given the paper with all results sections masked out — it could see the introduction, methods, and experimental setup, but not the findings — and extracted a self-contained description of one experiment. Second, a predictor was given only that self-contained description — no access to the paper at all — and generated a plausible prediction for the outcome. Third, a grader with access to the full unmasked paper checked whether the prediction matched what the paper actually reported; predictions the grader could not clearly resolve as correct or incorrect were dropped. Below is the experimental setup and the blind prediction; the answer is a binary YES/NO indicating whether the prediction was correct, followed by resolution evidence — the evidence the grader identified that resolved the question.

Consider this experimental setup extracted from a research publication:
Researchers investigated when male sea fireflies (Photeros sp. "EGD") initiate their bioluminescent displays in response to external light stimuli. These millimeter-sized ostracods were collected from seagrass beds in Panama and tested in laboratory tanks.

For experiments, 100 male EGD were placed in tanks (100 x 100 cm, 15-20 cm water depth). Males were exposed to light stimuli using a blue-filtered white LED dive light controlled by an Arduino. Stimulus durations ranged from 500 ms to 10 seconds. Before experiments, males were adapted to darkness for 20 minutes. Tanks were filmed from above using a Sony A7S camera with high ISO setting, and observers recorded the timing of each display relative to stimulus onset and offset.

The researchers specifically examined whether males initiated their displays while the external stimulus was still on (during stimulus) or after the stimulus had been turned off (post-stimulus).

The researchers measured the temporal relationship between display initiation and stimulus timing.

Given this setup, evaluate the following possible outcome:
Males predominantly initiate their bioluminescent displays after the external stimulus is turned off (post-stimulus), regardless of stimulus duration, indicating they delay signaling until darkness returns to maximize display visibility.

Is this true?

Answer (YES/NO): NO